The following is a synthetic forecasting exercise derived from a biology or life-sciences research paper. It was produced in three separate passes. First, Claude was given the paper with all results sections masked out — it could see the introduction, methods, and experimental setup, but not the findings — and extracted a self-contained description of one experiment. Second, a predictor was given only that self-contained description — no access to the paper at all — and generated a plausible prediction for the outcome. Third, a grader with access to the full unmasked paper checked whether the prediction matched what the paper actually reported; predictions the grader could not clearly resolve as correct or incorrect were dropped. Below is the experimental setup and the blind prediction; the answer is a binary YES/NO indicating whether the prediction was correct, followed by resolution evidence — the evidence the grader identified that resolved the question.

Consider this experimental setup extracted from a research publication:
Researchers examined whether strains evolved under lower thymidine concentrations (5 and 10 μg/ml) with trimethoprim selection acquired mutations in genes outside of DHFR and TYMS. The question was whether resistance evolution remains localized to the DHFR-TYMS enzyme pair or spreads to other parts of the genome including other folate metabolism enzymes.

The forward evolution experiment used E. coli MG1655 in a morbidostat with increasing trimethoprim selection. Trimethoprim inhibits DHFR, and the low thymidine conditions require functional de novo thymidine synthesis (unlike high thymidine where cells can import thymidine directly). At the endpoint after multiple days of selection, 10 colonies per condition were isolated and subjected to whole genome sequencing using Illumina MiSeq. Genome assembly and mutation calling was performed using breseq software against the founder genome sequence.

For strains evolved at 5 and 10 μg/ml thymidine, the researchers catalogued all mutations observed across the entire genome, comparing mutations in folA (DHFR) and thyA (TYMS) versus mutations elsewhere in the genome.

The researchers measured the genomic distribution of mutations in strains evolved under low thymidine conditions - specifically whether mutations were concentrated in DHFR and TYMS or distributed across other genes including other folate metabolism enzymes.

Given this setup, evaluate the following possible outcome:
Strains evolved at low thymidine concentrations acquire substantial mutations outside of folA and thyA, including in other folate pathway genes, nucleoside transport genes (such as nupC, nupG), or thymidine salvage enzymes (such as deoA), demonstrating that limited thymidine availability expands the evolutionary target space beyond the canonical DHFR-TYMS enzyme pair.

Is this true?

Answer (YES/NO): NO